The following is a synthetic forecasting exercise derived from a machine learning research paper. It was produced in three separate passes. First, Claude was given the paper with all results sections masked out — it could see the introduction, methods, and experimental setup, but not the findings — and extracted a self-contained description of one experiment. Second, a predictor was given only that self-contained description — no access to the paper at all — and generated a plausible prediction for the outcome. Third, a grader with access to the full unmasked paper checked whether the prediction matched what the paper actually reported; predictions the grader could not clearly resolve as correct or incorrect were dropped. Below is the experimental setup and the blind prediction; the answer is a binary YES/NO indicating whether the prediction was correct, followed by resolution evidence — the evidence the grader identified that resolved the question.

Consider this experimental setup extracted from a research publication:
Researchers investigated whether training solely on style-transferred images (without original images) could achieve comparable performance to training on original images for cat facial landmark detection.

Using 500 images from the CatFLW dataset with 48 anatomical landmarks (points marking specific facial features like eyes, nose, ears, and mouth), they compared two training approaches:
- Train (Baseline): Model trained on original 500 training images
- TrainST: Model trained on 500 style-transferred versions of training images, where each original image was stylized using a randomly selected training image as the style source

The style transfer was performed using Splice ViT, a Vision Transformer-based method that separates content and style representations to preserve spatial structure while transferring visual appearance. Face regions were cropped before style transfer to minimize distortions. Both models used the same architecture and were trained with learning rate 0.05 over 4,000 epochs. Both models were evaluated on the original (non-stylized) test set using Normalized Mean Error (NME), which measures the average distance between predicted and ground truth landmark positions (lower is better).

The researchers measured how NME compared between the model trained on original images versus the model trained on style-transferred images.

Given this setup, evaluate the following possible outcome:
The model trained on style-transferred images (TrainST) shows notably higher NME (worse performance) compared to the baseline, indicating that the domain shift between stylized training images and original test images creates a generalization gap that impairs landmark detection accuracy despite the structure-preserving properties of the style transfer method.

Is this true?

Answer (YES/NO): YES